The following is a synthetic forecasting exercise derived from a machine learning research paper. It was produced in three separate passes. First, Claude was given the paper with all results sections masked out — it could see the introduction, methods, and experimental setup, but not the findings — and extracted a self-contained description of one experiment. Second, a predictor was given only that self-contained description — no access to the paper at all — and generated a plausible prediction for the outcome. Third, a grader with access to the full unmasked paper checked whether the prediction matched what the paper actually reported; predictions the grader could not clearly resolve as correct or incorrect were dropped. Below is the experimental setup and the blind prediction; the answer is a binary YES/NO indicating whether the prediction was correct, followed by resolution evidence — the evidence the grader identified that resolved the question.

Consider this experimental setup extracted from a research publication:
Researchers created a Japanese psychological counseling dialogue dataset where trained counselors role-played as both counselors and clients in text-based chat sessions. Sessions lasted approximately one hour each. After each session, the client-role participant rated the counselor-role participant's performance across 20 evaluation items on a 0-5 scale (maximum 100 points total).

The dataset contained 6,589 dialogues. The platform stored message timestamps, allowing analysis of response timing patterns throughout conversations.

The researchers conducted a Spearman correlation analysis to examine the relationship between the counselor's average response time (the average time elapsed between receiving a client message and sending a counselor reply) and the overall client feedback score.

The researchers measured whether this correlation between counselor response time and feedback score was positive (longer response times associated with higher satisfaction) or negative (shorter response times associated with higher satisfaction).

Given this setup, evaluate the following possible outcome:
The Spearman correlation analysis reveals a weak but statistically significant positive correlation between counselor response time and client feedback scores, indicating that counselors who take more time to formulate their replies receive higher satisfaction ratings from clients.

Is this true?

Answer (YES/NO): NO